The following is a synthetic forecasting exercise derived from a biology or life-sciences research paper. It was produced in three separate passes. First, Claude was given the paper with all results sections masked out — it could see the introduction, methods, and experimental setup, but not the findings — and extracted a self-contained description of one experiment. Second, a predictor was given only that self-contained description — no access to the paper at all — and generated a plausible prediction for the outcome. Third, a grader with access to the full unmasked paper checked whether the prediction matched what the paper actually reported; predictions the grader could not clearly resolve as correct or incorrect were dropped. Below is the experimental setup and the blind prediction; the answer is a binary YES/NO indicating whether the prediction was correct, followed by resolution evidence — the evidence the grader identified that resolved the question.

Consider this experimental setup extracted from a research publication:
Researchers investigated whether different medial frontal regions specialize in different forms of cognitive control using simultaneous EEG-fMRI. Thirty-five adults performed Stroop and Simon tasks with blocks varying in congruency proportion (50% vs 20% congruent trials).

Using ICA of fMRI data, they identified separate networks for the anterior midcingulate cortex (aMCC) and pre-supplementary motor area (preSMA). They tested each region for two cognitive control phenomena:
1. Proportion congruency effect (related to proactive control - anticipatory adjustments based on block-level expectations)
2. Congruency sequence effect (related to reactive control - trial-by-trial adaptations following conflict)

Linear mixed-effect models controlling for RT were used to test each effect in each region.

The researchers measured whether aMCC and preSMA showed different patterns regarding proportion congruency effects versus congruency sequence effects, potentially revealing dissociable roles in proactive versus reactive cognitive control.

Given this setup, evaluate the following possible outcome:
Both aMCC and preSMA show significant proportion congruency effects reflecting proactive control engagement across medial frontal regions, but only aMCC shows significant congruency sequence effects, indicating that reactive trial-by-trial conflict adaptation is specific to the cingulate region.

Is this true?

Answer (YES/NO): NO